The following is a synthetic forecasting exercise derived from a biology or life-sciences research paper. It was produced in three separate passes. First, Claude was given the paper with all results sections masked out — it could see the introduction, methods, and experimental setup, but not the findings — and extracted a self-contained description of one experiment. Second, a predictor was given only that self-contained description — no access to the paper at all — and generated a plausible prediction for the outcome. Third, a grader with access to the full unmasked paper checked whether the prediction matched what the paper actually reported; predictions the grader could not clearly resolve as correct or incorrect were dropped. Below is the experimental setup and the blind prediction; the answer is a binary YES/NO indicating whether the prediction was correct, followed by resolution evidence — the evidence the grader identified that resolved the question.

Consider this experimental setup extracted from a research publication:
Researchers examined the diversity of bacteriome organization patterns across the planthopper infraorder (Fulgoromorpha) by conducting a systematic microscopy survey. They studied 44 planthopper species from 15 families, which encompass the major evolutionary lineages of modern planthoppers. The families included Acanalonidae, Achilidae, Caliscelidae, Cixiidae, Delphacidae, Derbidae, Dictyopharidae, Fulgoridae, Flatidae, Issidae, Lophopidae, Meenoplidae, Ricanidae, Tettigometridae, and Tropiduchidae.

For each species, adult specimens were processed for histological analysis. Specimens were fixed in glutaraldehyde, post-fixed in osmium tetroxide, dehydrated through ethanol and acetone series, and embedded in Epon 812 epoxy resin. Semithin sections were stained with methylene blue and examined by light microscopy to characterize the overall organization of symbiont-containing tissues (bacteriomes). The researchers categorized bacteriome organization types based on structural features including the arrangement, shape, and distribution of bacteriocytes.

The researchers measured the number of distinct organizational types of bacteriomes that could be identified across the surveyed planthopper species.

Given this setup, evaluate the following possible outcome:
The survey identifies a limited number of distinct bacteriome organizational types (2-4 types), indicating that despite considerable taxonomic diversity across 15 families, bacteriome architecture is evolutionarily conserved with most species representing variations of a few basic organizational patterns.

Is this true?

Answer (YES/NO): NO